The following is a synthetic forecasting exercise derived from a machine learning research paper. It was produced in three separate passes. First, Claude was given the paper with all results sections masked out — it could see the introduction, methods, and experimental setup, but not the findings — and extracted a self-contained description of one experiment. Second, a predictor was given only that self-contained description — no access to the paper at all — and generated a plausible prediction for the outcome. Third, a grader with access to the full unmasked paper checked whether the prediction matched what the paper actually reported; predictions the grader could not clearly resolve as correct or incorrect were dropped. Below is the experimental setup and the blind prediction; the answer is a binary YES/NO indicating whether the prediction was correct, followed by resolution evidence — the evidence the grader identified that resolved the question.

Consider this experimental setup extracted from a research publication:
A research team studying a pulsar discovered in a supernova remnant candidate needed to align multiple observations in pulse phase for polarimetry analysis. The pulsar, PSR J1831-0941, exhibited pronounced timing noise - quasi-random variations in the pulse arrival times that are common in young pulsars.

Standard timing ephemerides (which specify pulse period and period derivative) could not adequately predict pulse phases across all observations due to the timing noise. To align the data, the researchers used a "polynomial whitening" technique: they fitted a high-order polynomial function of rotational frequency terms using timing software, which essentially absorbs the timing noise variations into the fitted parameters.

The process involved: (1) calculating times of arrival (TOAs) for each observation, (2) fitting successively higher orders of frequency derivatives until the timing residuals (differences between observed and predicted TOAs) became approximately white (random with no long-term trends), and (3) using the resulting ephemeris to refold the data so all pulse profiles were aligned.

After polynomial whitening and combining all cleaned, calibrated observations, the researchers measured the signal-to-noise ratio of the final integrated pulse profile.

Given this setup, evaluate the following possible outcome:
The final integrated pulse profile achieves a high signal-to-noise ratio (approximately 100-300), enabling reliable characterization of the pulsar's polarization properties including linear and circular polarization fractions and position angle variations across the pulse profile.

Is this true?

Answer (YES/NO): NO